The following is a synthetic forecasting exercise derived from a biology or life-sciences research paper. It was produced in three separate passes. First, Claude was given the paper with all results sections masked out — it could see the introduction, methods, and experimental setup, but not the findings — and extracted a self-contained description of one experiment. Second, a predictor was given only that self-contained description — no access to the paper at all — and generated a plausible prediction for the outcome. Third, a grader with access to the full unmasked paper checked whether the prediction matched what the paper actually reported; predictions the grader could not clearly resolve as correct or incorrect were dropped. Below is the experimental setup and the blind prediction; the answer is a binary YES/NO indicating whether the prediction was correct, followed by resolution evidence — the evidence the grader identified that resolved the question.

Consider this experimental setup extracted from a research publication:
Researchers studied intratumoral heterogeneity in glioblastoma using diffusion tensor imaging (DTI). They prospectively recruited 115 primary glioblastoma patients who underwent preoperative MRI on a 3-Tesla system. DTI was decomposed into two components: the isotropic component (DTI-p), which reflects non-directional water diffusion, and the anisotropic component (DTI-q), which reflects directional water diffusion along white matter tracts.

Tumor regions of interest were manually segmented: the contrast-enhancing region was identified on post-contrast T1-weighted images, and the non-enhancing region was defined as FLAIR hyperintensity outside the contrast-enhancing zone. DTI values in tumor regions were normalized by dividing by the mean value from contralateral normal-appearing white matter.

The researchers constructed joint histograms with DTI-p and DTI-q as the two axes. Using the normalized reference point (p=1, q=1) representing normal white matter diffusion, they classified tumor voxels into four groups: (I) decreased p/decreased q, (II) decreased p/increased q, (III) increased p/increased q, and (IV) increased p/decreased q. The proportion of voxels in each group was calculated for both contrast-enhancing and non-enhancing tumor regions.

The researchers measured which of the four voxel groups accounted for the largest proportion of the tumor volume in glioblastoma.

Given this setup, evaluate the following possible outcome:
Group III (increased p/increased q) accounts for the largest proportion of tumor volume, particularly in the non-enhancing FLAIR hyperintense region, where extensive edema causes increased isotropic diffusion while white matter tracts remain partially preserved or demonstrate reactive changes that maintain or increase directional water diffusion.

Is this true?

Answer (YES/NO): NO